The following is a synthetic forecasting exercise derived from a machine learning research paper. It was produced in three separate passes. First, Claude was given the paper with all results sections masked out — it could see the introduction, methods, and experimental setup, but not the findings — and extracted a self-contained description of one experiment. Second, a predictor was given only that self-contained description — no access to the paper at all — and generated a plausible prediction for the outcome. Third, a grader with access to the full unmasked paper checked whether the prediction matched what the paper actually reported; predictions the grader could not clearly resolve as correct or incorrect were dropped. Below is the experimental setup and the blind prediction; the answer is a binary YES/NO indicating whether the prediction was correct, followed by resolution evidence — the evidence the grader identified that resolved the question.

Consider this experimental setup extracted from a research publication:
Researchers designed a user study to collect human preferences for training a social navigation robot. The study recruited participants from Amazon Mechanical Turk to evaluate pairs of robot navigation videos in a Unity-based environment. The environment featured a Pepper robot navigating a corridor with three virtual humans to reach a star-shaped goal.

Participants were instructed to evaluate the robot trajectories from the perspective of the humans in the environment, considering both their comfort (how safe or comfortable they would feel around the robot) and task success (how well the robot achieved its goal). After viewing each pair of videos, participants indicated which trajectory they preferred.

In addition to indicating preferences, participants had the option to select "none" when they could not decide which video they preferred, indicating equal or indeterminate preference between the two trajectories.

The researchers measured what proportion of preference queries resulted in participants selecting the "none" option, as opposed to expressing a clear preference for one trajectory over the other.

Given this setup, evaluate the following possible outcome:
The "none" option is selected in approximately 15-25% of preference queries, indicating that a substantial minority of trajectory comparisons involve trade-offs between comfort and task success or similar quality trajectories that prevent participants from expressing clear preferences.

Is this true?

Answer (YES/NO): NO